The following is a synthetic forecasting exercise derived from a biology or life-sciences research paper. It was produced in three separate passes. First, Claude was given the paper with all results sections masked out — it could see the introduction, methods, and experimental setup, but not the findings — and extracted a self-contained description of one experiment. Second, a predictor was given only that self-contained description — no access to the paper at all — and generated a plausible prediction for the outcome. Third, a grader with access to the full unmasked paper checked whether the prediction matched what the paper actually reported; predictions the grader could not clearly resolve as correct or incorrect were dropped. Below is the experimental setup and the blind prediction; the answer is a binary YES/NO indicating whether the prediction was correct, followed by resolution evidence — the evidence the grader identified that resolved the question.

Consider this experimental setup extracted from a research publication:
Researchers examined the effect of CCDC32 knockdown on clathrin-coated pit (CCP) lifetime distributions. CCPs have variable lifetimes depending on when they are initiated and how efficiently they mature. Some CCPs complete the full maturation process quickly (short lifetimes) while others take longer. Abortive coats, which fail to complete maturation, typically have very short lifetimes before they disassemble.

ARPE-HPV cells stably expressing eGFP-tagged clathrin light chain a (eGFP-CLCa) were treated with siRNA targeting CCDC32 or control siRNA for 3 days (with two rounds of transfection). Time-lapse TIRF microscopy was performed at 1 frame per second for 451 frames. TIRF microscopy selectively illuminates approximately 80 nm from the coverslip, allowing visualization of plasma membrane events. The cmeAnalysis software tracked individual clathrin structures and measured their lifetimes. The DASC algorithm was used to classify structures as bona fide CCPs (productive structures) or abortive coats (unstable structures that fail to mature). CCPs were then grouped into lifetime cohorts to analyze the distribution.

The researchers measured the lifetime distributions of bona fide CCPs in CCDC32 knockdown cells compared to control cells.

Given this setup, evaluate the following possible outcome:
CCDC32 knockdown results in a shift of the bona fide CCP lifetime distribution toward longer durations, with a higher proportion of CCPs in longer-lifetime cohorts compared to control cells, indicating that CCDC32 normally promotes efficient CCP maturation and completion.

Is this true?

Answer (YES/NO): NO